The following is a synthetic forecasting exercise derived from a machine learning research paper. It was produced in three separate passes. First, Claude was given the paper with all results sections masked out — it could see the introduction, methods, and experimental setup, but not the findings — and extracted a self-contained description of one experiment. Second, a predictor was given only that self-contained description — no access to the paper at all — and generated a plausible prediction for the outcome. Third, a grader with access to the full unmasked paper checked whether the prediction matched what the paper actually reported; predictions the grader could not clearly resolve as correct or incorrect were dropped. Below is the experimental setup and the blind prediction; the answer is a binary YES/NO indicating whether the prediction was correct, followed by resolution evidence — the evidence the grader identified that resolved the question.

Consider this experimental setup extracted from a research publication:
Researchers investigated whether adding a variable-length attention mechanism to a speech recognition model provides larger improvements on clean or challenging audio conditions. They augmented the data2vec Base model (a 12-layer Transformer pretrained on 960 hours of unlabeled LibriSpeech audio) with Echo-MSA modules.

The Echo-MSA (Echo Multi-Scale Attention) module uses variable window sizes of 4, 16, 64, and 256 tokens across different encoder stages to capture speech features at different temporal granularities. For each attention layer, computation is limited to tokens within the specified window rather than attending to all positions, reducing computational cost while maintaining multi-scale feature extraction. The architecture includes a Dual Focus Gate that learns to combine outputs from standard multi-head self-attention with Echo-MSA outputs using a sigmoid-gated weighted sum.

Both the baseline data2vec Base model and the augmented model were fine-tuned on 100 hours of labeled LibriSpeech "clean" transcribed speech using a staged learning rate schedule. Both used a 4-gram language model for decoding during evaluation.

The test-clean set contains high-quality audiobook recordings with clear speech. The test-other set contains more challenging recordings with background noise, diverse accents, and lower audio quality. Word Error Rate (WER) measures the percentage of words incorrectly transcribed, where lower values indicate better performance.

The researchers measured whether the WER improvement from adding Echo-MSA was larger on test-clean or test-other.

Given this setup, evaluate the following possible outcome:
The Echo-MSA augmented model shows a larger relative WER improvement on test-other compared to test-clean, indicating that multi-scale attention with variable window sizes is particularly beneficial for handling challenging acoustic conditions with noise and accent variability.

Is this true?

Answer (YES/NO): NO